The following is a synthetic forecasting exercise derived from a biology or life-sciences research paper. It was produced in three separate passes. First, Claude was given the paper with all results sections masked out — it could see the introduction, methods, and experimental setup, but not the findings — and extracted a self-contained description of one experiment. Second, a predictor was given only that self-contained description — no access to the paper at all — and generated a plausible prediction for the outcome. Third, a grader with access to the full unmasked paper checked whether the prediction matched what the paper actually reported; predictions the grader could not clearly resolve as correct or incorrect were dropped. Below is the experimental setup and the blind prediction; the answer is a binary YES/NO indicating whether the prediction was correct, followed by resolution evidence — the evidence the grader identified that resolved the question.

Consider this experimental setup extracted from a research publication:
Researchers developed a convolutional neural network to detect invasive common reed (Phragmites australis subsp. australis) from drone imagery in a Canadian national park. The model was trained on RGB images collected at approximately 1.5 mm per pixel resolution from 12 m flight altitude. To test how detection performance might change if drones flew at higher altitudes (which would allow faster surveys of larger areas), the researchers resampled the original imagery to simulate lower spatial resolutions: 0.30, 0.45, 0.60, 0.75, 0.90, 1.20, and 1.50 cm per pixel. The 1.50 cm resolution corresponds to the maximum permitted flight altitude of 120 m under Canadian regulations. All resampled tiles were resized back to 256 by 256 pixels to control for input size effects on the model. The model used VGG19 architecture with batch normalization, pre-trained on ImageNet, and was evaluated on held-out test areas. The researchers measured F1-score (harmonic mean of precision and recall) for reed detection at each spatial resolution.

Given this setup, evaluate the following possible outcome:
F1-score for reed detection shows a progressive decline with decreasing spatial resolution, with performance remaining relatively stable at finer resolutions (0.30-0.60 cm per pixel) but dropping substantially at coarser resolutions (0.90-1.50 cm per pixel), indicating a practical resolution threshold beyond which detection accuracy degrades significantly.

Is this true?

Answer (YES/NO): NO